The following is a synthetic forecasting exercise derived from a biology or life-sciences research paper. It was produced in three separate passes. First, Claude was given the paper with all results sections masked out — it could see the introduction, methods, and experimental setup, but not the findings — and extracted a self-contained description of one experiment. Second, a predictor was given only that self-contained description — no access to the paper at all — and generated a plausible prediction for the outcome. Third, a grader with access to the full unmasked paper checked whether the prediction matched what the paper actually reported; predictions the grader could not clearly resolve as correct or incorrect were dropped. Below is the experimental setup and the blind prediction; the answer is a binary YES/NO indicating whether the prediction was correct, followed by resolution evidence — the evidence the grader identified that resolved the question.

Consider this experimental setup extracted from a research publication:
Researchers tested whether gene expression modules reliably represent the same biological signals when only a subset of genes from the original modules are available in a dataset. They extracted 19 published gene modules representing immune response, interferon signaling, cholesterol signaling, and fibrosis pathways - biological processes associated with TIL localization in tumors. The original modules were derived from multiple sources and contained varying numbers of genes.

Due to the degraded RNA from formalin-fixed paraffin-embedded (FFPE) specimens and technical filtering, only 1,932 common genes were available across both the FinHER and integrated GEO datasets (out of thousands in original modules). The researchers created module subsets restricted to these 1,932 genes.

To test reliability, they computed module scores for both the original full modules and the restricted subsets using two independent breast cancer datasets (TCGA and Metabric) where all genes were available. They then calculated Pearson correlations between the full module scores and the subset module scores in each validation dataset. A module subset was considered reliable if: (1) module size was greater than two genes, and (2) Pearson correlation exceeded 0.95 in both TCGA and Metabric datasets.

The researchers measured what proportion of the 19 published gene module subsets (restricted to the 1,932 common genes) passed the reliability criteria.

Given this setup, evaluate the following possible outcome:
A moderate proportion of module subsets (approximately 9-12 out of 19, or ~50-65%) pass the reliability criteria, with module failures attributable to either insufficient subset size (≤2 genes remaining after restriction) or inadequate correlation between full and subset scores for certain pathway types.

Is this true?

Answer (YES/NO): YES